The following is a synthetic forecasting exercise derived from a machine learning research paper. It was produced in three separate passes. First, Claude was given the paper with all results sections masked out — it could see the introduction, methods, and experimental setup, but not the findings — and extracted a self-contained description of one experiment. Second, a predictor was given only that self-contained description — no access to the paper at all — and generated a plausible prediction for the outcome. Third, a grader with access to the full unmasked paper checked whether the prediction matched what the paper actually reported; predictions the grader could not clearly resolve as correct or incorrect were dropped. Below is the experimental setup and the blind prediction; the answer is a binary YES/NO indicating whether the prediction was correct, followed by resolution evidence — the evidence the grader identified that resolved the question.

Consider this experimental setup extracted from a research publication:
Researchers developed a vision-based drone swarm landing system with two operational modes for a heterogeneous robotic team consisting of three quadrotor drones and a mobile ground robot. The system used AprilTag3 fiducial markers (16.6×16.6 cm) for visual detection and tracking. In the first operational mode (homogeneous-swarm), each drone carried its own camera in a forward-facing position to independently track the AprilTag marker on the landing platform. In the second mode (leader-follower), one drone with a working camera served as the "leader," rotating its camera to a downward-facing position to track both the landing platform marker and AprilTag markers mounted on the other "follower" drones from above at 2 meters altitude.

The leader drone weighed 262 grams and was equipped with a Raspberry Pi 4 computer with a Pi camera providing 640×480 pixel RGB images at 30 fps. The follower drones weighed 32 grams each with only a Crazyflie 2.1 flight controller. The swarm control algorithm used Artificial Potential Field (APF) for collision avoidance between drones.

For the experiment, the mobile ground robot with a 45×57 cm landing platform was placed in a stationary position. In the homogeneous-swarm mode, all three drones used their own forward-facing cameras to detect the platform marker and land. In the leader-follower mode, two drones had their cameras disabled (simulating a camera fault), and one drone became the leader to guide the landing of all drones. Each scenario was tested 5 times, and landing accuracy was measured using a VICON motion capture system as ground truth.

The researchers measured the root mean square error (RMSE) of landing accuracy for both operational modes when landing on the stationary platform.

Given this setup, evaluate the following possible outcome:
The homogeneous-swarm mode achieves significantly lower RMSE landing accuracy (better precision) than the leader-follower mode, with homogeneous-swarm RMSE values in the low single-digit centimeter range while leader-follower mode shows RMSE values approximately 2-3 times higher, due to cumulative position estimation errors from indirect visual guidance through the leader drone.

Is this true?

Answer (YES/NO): NO